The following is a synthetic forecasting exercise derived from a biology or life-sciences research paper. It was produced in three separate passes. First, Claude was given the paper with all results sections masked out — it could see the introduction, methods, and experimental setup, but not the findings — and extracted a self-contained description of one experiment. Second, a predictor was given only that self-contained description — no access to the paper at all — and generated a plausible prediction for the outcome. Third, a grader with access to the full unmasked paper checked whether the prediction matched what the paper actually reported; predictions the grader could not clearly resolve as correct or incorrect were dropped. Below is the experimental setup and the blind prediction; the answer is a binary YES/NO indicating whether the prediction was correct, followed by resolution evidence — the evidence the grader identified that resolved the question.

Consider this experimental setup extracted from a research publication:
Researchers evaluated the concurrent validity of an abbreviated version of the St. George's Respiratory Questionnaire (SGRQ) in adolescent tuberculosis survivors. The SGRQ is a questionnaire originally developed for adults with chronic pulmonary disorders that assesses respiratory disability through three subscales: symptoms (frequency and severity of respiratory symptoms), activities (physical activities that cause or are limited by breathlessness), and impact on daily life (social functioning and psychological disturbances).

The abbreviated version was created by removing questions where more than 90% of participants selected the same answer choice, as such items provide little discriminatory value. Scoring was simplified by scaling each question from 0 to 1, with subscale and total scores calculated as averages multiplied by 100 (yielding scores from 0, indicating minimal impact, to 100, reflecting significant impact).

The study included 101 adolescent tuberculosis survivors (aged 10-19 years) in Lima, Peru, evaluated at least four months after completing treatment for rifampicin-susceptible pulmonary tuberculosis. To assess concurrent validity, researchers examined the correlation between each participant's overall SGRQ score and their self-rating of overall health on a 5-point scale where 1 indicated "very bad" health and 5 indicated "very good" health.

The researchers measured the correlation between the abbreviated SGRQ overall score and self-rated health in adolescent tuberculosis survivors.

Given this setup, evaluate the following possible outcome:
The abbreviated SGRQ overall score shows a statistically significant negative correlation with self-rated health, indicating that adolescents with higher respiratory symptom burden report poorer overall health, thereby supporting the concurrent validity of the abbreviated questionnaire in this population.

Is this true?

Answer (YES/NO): YES